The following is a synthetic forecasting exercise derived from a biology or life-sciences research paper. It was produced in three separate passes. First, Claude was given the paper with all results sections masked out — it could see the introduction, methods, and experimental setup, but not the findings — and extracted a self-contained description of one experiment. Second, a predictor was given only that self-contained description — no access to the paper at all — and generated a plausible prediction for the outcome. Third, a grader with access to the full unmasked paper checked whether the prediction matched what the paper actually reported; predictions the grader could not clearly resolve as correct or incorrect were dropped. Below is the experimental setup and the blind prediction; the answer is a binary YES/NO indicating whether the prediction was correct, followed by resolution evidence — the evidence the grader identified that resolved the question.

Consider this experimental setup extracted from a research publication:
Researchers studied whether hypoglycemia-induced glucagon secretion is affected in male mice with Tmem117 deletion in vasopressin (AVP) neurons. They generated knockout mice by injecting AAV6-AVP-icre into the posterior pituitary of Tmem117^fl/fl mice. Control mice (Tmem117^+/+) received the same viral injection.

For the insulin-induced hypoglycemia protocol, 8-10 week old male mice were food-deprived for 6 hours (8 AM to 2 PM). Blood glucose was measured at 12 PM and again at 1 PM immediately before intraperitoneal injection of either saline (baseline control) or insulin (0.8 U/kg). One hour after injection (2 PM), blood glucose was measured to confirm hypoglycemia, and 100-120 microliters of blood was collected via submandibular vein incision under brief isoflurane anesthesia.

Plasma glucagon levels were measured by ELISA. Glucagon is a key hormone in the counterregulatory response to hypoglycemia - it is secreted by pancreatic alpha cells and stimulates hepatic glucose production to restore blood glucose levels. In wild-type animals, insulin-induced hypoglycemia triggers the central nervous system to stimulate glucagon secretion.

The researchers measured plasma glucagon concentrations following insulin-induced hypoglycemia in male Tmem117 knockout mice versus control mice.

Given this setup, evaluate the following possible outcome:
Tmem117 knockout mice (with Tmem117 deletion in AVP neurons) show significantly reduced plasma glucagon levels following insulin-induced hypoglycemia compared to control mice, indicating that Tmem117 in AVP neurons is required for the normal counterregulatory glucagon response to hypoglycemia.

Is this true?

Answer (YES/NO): NO